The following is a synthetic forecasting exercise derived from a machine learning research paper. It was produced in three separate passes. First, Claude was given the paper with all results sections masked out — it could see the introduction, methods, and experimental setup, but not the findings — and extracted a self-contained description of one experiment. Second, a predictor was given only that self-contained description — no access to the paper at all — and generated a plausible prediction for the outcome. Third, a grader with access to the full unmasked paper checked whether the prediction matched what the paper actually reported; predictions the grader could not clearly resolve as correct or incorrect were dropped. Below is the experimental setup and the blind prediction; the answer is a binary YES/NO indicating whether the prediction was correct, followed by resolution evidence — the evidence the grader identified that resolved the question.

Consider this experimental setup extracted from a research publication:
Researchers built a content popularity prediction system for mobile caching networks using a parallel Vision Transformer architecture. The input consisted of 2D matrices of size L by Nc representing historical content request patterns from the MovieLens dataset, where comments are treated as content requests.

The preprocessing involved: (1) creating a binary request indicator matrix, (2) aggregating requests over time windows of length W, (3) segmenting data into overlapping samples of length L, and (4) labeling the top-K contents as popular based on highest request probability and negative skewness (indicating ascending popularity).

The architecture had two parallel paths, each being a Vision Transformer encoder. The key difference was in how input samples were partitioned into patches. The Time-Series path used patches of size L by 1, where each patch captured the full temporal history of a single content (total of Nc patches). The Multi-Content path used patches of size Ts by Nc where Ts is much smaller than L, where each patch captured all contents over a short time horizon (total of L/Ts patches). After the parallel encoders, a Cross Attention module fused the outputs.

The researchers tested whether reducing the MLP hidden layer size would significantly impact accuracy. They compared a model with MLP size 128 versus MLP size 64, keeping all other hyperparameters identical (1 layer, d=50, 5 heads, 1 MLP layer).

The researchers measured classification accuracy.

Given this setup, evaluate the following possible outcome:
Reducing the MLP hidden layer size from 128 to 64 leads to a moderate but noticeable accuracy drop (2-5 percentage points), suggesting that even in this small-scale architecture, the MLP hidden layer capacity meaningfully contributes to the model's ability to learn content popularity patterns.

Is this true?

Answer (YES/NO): NO